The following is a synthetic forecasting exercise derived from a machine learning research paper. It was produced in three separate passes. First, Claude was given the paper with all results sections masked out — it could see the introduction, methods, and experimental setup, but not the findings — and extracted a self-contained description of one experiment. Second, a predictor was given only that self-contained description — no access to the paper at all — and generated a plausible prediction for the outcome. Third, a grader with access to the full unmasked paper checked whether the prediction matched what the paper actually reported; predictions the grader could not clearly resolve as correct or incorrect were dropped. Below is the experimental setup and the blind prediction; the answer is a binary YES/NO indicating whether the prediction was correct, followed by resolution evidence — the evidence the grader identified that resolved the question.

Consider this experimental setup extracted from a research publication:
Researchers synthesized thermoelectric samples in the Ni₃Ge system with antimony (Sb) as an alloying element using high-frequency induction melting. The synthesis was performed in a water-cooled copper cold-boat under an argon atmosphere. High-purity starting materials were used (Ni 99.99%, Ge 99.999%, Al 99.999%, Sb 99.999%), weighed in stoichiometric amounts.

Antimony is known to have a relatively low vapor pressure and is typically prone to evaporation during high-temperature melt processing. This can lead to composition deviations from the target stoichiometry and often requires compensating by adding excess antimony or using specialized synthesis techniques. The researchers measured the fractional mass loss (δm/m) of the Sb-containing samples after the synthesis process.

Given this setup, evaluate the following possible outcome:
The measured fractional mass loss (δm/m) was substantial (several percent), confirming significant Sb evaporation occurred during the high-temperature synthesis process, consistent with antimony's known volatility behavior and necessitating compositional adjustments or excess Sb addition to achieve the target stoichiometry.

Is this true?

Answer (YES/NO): NO